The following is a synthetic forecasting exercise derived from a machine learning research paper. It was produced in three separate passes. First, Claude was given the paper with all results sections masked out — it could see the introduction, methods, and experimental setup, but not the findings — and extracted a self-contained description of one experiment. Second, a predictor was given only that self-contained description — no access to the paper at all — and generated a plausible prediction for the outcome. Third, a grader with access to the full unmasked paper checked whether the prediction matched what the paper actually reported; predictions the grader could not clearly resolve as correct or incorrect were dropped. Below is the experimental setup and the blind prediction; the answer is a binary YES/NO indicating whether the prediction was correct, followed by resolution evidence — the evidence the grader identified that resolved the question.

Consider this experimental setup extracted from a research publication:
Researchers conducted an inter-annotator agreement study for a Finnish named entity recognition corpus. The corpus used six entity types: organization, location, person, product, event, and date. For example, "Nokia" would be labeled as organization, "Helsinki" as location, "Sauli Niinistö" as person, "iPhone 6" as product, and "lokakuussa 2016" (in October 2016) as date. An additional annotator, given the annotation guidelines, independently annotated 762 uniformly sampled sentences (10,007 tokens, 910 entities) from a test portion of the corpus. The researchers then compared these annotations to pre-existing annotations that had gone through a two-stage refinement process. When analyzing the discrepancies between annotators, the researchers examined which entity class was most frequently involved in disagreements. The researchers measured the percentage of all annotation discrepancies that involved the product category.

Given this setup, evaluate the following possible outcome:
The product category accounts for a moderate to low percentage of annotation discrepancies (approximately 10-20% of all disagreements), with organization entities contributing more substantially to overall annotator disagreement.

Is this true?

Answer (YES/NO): NO